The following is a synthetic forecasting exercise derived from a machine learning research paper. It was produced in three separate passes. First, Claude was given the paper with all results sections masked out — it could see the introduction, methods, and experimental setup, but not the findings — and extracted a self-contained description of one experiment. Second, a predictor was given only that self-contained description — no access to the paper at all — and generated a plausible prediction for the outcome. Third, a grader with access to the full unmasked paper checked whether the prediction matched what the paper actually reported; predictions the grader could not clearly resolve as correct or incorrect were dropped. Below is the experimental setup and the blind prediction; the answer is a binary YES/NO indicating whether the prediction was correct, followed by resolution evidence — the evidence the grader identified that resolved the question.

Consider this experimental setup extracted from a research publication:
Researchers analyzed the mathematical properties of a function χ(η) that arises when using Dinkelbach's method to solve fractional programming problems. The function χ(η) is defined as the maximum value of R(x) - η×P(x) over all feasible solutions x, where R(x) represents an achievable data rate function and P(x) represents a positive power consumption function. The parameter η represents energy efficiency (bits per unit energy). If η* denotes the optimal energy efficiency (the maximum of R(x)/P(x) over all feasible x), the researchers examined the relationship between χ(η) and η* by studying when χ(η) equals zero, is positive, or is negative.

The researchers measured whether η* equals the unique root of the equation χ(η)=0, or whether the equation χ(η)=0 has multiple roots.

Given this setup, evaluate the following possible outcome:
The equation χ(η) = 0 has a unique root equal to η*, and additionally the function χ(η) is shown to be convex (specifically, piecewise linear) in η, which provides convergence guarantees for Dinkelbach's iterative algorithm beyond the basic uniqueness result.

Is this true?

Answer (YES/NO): NO